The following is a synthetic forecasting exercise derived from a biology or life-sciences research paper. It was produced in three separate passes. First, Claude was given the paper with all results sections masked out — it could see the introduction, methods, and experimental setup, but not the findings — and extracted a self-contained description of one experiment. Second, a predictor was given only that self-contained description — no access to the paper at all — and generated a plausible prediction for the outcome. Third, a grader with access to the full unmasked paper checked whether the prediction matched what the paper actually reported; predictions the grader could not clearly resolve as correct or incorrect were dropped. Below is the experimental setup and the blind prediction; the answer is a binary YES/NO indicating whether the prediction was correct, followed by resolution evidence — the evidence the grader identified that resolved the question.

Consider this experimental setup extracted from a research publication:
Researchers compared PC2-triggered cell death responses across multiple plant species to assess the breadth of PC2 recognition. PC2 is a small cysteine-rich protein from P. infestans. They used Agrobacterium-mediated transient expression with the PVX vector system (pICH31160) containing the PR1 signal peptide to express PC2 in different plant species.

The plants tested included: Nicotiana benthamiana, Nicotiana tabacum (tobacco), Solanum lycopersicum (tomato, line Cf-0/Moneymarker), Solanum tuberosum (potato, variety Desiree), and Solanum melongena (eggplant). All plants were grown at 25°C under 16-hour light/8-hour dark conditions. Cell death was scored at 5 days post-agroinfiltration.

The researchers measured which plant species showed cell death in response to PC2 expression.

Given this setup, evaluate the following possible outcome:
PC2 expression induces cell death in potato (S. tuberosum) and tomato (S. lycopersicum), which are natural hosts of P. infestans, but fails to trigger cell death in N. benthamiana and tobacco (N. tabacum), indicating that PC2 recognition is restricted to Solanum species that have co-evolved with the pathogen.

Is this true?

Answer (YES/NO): NO